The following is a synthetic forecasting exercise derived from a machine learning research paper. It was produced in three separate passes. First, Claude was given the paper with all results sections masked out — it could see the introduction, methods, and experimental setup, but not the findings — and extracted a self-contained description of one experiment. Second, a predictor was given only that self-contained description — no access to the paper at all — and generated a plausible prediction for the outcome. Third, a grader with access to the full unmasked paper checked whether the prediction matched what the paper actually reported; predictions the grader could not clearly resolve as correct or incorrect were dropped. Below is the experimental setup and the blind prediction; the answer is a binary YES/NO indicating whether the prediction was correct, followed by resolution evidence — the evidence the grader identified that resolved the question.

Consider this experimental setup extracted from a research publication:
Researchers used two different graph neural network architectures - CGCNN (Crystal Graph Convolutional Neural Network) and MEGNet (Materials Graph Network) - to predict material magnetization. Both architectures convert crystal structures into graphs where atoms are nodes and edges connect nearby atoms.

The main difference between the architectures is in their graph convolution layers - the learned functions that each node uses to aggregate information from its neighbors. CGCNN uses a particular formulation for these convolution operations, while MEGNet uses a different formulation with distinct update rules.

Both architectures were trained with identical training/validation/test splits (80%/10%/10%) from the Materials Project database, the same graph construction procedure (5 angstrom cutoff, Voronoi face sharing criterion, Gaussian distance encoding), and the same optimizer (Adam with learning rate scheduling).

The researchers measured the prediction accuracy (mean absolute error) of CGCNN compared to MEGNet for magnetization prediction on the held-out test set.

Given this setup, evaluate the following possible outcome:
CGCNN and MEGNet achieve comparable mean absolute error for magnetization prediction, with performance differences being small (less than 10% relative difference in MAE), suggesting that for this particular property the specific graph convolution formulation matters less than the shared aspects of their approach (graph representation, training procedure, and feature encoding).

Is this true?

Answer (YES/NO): YES